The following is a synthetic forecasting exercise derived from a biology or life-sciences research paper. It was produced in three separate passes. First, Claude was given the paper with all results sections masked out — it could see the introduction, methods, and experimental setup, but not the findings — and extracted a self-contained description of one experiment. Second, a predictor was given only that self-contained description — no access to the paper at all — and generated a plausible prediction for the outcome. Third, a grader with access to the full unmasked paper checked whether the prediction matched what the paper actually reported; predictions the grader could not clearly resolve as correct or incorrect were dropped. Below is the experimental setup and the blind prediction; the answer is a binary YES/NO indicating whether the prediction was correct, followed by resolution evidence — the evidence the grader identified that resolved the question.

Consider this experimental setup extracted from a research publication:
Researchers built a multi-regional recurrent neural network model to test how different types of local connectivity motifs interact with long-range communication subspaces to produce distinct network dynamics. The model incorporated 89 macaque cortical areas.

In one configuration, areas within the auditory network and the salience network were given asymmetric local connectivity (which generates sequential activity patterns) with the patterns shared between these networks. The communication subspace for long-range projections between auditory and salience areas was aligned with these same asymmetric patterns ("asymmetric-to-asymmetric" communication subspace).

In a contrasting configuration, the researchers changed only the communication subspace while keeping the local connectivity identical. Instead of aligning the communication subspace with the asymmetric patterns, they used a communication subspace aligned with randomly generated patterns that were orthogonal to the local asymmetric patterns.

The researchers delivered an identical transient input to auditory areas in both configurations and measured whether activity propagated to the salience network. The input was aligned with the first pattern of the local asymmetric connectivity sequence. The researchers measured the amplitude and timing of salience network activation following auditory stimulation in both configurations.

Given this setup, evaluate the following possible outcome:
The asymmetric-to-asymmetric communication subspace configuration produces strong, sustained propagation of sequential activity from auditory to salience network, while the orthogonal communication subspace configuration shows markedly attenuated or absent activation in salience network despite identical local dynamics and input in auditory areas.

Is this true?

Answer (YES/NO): YES